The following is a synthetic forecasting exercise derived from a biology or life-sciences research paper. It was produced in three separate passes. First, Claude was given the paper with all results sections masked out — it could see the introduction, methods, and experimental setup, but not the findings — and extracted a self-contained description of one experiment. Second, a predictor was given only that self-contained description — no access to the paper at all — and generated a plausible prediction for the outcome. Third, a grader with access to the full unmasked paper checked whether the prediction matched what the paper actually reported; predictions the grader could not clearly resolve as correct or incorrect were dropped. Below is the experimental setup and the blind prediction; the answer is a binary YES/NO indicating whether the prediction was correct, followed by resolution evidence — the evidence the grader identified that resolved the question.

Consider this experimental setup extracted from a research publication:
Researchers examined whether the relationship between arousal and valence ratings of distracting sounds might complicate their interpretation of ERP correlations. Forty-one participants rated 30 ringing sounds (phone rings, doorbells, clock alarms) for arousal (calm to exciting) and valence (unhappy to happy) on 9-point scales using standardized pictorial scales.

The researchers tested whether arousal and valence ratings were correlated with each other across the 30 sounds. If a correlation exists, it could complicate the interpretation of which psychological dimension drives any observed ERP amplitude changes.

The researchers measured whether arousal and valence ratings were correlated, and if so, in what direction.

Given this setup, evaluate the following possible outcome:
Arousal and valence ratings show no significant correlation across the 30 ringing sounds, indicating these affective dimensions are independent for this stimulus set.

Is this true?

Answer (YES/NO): NO